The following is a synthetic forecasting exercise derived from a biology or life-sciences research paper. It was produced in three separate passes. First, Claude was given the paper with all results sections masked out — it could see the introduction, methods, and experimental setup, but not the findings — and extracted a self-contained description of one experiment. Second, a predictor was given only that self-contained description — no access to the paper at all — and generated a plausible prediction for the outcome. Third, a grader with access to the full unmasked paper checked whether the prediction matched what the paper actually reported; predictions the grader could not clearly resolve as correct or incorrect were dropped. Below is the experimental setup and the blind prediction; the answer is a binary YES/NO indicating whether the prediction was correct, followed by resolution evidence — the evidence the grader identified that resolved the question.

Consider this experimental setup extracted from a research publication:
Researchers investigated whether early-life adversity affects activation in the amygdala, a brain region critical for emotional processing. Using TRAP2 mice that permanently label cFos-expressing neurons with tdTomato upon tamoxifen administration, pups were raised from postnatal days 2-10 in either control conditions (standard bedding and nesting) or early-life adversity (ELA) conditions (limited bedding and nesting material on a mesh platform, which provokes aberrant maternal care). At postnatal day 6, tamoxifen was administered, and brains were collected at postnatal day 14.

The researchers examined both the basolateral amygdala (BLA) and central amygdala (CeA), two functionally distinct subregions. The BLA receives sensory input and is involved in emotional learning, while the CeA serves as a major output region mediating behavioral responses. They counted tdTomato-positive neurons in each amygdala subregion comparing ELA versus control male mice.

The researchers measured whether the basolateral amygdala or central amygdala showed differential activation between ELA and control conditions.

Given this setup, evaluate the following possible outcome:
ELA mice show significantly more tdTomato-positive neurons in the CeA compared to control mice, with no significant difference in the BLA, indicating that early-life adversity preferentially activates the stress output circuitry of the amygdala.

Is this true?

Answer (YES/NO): NO